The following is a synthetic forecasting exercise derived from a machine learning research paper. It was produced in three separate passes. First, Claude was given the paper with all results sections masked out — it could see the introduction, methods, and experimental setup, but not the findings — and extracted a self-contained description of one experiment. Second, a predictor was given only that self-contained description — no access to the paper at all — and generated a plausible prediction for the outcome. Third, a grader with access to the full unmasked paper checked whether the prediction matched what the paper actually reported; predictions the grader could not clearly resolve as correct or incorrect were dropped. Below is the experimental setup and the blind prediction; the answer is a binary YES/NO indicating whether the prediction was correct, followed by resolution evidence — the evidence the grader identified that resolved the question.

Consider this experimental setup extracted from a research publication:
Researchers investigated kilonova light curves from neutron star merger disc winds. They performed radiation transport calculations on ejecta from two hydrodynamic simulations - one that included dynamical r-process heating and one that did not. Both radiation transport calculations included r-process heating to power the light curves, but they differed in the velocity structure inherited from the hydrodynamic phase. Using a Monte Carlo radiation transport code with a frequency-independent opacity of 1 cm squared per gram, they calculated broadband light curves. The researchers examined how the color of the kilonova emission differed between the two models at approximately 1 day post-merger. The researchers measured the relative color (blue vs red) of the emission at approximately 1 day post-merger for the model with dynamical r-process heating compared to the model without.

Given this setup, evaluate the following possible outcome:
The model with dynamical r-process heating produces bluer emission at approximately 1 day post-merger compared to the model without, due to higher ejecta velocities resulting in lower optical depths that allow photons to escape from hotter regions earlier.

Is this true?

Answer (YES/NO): YES